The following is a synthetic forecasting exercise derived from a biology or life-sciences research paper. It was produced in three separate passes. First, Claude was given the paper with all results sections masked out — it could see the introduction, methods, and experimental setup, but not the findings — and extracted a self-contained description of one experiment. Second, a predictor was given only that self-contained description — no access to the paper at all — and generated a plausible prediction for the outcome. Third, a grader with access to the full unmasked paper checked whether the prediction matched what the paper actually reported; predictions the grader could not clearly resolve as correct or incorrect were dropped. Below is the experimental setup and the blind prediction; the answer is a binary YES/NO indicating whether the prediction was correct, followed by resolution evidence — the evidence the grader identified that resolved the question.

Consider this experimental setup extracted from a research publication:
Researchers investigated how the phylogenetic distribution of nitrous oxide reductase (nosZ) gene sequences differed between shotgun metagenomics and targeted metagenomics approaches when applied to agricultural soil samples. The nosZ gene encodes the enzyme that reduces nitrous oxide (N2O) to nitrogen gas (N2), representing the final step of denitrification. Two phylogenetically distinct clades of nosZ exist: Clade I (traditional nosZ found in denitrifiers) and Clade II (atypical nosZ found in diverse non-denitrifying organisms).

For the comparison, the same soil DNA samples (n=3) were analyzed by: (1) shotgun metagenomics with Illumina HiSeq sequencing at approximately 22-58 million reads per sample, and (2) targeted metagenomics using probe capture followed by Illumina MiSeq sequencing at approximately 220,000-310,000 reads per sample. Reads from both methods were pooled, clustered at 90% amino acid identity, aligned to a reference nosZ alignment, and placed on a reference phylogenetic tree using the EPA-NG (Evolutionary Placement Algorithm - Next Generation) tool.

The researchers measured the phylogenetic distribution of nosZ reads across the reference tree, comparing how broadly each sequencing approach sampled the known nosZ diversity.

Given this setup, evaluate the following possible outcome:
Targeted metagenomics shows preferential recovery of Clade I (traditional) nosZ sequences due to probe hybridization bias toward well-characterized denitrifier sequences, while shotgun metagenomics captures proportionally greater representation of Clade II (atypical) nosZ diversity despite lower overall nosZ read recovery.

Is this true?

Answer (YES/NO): NO